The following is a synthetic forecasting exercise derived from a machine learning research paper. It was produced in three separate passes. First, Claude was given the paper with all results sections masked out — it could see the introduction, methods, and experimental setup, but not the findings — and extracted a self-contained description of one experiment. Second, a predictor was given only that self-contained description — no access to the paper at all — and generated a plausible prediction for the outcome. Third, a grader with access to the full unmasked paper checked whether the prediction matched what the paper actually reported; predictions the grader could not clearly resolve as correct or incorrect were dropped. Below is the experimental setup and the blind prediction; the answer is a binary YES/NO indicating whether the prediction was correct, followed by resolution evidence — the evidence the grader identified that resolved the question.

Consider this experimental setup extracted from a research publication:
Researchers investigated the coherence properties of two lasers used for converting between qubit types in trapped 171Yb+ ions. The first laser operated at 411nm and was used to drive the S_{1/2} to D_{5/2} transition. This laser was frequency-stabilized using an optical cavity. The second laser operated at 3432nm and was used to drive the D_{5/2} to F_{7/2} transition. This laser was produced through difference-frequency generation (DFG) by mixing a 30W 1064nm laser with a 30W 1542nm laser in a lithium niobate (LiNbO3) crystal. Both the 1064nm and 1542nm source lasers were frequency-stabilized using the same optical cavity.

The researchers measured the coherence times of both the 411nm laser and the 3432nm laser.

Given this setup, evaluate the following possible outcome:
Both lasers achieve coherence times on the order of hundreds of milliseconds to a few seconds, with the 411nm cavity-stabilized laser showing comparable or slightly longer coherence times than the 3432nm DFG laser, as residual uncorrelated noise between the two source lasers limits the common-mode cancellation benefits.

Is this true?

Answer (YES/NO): NO